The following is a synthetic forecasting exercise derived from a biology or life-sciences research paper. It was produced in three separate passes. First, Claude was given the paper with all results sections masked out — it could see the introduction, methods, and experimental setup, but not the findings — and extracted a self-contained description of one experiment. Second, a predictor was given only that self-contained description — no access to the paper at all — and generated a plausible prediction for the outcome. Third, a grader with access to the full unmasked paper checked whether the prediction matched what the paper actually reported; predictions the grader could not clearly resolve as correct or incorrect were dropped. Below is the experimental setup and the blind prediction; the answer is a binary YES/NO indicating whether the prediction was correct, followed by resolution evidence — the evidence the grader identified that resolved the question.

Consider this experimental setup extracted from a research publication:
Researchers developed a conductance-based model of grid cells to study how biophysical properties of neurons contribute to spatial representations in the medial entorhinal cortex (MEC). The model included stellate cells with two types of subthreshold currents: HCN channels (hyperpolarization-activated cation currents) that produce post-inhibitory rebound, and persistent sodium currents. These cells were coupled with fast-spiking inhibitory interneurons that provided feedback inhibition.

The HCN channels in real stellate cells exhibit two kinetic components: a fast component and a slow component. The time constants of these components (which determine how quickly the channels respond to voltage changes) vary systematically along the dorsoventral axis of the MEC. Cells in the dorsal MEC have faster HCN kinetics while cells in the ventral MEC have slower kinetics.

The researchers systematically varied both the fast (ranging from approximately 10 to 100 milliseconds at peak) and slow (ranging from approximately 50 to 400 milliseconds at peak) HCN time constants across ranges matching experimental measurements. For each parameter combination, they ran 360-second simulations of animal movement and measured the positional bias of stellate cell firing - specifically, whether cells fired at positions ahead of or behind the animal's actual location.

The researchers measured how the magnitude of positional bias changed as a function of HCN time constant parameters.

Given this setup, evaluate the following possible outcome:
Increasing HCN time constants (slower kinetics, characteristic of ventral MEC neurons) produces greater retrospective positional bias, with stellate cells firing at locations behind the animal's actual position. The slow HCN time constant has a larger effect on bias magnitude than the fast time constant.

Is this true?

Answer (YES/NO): NO